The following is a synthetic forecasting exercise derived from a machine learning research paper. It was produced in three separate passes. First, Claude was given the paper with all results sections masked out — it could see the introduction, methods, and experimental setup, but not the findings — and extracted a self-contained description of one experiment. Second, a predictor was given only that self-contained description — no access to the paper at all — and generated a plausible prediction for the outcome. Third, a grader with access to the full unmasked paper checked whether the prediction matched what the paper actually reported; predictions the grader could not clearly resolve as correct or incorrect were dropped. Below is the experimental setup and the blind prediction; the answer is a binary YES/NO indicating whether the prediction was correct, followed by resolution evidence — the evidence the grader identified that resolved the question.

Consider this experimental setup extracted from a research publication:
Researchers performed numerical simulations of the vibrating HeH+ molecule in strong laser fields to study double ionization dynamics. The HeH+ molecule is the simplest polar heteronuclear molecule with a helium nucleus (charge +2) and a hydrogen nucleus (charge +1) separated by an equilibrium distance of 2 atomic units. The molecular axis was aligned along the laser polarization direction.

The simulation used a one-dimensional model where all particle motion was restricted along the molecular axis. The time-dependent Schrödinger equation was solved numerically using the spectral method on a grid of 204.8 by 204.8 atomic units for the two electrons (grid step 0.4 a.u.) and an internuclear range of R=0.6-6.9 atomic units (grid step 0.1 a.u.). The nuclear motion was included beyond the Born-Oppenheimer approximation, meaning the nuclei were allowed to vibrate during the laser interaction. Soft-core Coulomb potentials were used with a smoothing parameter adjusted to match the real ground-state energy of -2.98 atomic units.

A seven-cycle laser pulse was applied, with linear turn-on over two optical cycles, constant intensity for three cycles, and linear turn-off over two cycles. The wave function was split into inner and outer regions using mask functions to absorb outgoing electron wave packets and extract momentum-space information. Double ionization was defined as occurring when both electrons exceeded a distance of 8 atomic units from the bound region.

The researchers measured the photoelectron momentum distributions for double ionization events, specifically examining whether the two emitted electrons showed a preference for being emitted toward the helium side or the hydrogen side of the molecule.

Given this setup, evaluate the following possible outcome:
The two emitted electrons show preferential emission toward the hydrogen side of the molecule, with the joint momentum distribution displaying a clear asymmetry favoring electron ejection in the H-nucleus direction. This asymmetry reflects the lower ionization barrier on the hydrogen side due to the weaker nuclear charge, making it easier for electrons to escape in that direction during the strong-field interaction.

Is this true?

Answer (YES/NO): NO